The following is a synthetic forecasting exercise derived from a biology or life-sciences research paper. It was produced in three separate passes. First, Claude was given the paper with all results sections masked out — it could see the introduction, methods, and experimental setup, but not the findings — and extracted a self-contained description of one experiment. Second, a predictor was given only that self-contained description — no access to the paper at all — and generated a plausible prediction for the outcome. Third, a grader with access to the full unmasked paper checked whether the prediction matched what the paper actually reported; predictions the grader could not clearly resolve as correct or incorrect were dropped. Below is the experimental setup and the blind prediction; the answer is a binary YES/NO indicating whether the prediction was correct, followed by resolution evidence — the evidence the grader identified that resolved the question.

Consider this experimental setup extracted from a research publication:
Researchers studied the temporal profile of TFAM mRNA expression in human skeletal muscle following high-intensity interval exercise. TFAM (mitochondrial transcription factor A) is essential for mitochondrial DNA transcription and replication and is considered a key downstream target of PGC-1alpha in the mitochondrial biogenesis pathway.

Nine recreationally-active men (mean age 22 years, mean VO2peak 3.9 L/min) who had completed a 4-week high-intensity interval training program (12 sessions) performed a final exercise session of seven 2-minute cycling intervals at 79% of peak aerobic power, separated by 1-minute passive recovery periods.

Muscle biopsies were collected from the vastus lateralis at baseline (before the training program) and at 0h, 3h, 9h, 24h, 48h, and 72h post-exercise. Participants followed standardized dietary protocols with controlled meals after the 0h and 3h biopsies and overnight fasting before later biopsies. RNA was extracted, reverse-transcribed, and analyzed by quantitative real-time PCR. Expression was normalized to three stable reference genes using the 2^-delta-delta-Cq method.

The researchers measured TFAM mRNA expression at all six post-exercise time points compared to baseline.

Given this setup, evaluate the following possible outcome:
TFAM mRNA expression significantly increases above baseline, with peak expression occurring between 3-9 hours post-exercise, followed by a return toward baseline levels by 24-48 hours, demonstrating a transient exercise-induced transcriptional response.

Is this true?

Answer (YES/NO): NO